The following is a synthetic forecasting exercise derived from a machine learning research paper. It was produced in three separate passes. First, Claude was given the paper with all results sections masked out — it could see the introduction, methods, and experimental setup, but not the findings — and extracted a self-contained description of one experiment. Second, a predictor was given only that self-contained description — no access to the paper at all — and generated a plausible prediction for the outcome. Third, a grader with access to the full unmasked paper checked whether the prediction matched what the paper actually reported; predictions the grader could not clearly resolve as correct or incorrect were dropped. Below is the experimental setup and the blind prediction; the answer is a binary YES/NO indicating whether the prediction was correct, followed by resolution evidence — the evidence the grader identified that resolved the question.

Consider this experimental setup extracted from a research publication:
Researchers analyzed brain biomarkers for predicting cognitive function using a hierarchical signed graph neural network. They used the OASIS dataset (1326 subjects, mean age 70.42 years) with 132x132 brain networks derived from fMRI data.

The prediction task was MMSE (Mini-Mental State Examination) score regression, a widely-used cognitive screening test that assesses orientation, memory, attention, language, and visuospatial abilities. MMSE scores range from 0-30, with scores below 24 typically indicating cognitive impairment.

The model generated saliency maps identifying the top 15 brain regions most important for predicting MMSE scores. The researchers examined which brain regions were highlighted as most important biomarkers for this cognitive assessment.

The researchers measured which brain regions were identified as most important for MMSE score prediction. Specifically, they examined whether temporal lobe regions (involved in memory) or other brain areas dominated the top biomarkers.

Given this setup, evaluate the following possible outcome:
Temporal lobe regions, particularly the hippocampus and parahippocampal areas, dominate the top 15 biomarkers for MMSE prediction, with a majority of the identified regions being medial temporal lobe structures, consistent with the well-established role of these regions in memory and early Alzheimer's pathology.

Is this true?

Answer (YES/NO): NO